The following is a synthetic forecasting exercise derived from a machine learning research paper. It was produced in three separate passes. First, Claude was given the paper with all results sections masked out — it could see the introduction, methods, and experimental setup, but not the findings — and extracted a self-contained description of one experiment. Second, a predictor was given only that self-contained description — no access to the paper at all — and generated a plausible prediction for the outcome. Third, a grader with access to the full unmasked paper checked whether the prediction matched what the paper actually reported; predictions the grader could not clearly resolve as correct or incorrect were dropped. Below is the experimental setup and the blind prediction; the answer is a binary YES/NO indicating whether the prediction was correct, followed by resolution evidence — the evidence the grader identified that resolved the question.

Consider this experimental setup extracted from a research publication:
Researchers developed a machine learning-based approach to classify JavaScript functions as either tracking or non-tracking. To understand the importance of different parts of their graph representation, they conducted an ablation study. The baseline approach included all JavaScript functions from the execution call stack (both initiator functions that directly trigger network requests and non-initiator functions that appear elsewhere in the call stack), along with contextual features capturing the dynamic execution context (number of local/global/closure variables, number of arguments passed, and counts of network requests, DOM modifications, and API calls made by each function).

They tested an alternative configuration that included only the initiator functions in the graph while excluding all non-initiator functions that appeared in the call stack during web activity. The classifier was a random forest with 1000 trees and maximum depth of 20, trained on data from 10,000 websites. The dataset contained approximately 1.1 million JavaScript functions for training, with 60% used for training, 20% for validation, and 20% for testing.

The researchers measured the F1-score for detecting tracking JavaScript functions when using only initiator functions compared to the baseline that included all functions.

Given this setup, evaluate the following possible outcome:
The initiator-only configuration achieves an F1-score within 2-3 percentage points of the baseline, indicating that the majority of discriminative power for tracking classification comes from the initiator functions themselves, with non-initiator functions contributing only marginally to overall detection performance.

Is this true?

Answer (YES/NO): NO